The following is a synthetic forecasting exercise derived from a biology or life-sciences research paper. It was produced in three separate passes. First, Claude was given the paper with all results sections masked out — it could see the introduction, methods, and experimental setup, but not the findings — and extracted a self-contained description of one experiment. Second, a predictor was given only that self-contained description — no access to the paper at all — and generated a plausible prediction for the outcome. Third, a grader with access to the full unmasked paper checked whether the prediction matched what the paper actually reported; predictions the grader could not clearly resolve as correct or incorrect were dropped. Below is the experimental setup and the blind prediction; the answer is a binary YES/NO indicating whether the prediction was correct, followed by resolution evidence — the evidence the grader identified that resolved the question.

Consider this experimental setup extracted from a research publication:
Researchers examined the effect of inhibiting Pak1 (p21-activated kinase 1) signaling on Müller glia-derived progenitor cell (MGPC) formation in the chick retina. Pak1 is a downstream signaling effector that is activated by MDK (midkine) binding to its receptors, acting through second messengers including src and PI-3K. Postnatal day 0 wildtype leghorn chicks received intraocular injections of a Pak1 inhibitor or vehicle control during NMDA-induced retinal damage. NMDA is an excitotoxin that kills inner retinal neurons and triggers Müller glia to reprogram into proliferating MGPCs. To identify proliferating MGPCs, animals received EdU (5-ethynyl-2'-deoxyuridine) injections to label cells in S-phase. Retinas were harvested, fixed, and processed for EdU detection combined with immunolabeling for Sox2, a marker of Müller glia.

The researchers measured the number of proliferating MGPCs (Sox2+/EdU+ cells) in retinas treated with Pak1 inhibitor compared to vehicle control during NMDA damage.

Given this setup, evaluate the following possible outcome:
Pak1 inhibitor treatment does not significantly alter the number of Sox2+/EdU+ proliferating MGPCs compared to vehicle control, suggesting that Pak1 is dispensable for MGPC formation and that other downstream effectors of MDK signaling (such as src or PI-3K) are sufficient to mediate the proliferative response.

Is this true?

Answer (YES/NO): NO